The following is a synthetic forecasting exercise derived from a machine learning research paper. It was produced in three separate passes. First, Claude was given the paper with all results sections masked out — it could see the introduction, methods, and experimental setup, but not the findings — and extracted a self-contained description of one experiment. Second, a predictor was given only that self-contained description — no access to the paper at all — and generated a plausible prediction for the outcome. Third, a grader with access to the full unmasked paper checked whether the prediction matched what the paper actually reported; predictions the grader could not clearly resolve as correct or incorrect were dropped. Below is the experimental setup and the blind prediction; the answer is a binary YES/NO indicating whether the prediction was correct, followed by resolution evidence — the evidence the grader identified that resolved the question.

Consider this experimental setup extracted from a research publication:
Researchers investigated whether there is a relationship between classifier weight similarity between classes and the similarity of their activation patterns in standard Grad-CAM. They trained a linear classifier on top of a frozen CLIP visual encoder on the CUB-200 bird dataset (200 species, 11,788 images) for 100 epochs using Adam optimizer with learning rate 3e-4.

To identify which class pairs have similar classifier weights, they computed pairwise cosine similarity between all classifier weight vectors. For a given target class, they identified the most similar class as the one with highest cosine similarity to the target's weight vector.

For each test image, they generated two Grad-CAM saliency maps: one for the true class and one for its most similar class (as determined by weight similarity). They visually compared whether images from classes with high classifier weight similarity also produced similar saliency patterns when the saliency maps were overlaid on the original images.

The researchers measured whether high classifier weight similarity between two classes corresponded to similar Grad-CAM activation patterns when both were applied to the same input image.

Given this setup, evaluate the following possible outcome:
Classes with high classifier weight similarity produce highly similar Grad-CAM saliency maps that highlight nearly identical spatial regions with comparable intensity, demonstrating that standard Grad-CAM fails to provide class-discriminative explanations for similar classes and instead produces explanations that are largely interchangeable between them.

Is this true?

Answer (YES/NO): YES